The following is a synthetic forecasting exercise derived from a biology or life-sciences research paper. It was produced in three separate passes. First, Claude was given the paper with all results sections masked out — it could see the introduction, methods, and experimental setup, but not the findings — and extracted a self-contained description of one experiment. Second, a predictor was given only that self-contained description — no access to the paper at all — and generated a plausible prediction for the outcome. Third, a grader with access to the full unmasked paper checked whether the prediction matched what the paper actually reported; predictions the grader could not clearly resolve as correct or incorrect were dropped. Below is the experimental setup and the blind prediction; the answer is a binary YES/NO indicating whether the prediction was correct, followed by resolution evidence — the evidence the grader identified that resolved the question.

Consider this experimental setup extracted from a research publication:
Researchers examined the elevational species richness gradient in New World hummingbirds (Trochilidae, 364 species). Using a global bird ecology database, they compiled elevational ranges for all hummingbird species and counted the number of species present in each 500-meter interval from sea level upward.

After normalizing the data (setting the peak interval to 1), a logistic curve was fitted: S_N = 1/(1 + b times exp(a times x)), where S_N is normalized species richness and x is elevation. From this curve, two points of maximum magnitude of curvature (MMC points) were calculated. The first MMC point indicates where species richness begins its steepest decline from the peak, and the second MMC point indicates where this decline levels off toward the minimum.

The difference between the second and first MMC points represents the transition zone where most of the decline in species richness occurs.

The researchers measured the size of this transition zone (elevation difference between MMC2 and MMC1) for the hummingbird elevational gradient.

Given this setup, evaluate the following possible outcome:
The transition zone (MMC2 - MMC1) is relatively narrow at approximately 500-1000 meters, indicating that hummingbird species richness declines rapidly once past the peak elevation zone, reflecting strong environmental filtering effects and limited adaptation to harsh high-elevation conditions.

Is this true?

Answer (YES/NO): NO